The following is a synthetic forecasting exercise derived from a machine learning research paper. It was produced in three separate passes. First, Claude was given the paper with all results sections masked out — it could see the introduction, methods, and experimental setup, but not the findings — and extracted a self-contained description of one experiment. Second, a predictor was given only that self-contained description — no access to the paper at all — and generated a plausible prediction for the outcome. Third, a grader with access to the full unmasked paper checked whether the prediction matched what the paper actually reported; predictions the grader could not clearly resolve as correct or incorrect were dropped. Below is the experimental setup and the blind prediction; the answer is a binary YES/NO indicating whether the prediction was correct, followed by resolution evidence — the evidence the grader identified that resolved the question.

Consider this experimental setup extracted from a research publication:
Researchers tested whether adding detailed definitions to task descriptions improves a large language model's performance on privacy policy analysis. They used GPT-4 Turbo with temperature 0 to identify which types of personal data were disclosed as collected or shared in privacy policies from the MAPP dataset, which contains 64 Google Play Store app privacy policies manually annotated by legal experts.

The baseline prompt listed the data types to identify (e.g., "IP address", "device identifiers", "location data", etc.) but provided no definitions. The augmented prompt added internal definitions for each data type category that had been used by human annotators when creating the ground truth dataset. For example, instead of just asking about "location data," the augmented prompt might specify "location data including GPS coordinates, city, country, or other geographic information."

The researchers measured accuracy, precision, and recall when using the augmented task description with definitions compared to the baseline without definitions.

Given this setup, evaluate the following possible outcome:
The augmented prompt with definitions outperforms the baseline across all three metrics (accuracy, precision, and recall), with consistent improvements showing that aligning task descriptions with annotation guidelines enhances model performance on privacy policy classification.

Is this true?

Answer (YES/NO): NO